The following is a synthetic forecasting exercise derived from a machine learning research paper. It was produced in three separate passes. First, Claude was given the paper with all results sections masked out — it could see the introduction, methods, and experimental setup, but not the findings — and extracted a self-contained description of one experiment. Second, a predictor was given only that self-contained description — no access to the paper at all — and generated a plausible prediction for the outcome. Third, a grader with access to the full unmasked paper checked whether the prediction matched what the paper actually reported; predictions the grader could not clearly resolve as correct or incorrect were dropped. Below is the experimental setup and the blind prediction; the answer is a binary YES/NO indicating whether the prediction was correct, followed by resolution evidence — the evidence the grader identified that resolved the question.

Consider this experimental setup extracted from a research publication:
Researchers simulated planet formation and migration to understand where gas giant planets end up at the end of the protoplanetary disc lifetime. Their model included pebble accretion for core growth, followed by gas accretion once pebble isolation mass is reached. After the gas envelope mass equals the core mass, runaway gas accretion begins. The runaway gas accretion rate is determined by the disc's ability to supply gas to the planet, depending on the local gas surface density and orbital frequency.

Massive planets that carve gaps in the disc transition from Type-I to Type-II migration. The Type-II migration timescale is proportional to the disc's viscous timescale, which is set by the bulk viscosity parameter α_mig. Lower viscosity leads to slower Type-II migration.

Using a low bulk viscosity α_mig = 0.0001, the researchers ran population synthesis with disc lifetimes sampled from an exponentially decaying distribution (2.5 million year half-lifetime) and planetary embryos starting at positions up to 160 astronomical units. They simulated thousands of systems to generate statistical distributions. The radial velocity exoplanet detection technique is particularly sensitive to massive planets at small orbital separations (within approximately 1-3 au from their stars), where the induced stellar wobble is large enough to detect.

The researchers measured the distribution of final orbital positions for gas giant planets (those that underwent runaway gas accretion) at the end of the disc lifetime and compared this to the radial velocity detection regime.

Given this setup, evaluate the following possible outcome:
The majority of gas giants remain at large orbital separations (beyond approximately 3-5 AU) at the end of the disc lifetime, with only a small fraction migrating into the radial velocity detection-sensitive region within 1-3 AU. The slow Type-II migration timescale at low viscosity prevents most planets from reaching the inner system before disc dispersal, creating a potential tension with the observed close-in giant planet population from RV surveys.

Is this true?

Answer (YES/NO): YES